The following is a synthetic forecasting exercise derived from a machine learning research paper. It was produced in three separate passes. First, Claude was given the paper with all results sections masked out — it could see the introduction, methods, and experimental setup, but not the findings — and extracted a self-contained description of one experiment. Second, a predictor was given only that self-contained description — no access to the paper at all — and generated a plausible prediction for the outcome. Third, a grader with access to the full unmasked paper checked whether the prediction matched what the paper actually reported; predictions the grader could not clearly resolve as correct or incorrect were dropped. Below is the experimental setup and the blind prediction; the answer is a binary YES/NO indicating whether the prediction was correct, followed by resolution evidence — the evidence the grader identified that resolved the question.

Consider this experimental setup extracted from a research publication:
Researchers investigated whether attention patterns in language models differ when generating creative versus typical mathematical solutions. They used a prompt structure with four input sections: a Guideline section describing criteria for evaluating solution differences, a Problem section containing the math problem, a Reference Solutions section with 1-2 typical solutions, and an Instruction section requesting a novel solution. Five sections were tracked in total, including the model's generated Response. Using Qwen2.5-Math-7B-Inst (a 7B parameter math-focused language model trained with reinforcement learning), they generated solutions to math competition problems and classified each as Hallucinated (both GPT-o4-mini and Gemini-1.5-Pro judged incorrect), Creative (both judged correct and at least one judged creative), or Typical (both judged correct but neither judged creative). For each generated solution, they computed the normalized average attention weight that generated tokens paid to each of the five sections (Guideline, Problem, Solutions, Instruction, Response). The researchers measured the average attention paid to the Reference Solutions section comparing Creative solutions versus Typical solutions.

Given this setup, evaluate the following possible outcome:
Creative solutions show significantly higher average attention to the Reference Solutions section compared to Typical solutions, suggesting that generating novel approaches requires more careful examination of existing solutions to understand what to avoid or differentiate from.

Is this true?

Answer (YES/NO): NO